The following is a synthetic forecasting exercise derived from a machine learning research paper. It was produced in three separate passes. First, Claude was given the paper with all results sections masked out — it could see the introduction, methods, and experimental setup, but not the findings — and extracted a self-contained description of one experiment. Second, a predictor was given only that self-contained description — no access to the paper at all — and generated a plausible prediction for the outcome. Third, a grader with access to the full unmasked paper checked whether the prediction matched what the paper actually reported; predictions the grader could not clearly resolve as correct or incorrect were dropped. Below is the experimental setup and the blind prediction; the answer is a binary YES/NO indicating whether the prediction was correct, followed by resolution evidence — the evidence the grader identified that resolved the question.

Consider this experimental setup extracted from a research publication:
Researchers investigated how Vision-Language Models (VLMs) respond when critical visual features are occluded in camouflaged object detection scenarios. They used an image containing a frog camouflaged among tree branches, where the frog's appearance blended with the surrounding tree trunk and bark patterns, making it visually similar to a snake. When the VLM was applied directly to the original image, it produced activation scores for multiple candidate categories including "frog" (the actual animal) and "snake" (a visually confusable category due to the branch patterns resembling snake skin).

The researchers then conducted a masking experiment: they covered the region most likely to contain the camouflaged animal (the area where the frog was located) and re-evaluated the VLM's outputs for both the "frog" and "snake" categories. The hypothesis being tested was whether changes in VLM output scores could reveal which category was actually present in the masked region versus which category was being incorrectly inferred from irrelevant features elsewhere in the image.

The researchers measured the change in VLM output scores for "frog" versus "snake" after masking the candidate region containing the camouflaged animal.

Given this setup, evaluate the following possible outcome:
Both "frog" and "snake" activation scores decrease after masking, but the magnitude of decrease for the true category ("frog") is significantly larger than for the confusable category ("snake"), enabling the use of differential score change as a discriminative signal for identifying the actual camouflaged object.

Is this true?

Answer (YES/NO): NO